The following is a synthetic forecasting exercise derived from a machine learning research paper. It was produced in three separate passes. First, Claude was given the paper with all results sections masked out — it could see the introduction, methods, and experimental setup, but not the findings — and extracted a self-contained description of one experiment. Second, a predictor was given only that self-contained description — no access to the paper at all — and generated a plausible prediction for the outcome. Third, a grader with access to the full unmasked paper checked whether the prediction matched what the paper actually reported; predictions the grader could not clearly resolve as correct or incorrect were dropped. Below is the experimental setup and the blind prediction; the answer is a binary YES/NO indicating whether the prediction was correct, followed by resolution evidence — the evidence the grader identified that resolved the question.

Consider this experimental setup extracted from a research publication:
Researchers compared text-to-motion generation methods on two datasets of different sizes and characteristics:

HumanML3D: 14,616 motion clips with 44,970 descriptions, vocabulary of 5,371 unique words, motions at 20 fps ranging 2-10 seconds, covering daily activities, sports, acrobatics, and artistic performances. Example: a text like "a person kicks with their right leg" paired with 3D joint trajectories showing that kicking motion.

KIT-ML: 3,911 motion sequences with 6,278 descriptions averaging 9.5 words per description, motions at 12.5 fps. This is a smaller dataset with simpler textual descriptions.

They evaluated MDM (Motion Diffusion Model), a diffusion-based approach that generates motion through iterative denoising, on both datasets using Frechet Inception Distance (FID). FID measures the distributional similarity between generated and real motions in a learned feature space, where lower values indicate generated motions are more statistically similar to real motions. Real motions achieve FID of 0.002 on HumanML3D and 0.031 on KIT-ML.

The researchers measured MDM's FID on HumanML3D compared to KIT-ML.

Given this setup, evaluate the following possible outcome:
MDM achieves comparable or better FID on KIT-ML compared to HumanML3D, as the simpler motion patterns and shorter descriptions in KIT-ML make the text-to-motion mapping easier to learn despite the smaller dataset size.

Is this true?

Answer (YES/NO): YES